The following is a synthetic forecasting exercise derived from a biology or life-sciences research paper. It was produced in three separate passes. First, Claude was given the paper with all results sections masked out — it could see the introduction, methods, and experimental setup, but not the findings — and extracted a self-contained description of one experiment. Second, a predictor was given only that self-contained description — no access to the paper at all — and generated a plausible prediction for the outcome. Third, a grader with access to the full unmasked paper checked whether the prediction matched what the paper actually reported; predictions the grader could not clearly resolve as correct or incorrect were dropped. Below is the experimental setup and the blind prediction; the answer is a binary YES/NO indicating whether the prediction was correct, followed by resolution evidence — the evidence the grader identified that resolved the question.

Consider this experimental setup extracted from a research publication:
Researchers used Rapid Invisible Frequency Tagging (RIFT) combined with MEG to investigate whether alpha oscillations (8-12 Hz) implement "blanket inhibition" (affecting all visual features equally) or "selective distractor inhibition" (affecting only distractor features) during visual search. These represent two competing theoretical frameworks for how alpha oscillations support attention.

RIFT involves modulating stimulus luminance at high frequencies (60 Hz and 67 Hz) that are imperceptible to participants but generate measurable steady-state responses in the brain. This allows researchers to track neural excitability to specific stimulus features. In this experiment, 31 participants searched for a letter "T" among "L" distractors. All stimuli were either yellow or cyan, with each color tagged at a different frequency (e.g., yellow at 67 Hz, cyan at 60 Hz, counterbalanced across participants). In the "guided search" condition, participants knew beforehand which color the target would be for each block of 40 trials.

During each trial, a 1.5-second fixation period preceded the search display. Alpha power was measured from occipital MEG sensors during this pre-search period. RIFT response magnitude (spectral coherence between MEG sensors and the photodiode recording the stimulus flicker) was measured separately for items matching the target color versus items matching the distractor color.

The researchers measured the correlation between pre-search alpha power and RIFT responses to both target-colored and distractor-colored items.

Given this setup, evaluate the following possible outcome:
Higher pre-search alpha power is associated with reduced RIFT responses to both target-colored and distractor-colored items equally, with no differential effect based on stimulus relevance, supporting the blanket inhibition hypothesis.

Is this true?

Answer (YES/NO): YES